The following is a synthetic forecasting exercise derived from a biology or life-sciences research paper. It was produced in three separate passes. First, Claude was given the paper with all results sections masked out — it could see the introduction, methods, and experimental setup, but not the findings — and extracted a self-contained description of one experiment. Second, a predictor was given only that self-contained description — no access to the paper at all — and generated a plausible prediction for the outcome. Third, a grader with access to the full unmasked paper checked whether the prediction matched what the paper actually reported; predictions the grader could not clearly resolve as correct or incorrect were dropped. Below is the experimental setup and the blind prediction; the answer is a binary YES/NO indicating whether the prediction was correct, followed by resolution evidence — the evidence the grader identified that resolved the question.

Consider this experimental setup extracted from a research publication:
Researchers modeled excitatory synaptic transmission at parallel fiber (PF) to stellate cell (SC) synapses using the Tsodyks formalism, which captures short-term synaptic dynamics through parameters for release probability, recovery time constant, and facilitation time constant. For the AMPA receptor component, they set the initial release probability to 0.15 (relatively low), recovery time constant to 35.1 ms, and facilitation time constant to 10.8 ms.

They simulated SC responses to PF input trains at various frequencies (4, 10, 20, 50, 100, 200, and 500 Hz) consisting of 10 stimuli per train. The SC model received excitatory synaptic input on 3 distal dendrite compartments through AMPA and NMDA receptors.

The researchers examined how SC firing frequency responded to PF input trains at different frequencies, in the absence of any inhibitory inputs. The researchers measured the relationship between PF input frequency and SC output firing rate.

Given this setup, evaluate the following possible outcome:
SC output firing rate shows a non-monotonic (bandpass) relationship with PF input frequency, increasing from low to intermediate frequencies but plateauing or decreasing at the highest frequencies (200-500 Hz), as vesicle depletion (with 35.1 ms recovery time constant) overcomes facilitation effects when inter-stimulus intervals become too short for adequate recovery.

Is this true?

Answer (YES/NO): NO